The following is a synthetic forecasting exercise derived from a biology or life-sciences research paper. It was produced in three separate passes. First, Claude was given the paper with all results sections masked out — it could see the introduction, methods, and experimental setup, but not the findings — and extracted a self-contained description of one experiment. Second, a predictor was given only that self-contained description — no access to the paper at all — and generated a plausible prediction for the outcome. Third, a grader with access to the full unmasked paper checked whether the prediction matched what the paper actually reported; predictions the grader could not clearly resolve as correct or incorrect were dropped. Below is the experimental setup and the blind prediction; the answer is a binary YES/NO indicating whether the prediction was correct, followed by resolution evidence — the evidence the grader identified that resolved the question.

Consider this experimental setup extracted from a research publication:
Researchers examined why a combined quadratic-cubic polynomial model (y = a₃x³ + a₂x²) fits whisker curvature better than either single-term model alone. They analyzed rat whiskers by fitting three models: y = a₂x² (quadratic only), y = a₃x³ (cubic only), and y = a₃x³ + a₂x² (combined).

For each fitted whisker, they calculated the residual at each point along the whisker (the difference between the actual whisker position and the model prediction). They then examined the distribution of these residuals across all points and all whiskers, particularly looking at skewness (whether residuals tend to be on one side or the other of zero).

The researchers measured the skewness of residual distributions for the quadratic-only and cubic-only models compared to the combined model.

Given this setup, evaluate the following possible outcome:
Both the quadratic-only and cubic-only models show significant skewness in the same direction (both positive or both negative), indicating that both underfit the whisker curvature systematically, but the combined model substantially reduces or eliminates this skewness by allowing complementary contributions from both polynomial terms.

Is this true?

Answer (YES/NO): NO